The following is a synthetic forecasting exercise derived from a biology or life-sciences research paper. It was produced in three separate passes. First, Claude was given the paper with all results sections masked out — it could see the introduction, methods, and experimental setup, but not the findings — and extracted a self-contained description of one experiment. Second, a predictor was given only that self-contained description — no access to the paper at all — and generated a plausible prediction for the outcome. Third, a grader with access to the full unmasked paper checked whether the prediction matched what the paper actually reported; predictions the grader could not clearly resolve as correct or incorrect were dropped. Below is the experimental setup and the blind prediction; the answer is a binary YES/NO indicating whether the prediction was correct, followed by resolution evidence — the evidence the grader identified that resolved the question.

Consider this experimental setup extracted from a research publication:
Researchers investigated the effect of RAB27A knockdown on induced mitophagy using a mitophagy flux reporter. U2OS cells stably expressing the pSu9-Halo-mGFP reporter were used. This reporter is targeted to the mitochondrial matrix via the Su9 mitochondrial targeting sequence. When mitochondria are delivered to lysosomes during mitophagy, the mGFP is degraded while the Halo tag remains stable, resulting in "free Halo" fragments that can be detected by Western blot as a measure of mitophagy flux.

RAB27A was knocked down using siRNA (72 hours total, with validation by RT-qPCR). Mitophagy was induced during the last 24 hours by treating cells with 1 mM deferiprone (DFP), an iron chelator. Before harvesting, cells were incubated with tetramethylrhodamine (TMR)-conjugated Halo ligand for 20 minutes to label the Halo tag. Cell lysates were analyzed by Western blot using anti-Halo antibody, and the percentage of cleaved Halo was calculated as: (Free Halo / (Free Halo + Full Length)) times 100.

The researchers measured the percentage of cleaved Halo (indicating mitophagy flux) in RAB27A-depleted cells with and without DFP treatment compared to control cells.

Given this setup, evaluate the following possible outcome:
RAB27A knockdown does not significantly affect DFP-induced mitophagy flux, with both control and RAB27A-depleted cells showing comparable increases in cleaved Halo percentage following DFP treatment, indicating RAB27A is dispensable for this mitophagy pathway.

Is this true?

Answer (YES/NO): NO